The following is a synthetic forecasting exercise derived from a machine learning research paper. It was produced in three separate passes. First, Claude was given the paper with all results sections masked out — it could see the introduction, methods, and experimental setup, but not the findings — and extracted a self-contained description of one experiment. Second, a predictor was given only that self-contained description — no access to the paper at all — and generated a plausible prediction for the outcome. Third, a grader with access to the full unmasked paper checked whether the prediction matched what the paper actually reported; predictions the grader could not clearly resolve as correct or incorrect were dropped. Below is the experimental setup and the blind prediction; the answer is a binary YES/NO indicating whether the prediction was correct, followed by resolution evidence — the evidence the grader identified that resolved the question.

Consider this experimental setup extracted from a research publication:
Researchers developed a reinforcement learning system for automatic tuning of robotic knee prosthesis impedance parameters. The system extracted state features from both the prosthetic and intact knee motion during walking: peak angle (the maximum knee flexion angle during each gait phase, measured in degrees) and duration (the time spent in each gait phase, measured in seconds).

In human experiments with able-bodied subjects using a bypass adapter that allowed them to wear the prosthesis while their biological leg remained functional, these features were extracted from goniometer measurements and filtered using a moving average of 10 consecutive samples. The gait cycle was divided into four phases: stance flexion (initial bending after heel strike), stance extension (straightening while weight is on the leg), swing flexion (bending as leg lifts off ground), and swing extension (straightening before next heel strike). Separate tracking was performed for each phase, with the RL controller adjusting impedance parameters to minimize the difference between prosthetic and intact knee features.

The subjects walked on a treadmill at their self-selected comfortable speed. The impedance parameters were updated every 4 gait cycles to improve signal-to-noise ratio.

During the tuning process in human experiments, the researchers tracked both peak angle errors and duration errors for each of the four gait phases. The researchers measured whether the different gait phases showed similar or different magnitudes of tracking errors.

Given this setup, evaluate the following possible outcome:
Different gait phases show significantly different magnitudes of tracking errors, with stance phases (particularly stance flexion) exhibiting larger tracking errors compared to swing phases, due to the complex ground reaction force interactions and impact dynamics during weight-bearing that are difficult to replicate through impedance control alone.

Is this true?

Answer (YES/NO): NO